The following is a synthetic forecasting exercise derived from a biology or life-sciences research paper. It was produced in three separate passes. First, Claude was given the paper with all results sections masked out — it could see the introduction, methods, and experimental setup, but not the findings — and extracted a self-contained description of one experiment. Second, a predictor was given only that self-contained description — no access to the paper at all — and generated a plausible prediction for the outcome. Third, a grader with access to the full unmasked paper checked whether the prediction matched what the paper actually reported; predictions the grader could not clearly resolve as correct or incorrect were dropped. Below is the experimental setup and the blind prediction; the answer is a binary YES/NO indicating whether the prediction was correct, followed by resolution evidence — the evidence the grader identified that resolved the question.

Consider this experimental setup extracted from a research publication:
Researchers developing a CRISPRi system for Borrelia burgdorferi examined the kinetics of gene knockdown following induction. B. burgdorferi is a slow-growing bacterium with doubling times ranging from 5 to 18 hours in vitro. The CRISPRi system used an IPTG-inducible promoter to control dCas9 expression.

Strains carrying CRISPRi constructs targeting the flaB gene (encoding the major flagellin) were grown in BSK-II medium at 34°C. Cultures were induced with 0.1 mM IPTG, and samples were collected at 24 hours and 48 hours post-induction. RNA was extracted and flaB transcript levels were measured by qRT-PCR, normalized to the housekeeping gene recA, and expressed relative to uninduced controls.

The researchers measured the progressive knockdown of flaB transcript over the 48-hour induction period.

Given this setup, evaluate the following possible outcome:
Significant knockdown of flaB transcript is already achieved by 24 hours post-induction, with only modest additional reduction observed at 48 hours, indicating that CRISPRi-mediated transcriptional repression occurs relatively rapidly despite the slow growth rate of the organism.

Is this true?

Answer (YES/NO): YES